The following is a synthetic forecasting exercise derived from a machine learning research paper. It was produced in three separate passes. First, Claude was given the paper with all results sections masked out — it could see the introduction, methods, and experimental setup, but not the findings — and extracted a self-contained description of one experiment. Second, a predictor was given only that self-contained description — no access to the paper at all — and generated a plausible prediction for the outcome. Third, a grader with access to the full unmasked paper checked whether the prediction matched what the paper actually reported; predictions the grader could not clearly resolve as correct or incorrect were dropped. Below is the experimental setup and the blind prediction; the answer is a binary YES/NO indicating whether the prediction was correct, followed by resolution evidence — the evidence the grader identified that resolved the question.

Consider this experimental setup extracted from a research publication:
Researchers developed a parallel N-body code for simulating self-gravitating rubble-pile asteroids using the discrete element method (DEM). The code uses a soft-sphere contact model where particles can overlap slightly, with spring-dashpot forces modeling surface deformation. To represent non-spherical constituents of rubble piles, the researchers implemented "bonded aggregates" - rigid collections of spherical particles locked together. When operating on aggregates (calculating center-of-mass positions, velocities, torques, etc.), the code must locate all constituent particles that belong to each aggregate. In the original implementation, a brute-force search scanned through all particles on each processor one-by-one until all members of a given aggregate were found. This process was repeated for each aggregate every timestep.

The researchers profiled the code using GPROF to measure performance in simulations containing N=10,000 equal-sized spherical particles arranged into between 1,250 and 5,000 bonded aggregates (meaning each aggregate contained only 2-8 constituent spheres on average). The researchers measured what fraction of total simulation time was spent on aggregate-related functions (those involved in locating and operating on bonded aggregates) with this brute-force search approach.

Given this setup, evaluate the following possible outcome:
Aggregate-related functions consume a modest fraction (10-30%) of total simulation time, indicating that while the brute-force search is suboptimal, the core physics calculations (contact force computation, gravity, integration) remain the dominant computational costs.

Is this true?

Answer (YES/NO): NO